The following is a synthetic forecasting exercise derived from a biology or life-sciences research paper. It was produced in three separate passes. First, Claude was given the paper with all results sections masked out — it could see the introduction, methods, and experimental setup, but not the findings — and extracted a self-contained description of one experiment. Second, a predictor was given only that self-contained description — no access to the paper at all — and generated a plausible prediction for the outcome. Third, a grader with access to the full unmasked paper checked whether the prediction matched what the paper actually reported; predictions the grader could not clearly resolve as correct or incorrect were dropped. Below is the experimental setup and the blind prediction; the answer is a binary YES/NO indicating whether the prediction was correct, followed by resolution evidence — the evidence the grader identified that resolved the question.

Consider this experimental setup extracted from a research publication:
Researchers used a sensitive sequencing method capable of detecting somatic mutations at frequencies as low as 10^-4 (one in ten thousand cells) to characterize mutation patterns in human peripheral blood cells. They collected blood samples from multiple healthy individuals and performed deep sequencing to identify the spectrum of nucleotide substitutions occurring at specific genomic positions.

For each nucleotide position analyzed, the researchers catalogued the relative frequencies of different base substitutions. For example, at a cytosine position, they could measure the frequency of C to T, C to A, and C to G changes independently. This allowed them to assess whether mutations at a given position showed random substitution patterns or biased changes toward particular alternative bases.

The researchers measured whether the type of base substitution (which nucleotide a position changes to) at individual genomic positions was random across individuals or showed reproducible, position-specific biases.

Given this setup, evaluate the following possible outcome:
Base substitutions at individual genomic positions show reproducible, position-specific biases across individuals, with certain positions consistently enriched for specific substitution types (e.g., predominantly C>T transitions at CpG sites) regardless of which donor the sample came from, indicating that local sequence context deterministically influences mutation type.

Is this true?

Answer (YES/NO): YES